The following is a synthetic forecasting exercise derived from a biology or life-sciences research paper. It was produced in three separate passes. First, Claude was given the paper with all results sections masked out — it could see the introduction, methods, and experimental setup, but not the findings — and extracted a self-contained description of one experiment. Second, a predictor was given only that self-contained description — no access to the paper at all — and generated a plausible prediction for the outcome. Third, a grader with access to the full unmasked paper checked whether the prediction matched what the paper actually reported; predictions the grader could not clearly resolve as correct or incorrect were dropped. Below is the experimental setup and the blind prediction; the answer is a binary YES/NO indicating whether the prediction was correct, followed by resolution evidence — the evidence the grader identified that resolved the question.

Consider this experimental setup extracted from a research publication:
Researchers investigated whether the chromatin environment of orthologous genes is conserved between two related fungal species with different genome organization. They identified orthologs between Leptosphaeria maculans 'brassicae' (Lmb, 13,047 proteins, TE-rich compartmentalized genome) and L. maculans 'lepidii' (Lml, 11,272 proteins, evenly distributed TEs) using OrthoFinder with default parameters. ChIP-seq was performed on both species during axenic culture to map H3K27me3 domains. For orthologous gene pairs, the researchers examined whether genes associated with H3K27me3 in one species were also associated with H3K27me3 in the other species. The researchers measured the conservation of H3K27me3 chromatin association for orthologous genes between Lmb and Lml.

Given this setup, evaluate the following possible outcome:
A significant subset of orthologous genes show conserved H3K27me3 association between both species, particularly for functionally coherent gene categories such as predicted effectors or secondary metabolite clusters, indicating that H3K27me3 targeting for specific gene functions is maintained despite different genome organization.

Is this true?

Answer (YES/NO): YES